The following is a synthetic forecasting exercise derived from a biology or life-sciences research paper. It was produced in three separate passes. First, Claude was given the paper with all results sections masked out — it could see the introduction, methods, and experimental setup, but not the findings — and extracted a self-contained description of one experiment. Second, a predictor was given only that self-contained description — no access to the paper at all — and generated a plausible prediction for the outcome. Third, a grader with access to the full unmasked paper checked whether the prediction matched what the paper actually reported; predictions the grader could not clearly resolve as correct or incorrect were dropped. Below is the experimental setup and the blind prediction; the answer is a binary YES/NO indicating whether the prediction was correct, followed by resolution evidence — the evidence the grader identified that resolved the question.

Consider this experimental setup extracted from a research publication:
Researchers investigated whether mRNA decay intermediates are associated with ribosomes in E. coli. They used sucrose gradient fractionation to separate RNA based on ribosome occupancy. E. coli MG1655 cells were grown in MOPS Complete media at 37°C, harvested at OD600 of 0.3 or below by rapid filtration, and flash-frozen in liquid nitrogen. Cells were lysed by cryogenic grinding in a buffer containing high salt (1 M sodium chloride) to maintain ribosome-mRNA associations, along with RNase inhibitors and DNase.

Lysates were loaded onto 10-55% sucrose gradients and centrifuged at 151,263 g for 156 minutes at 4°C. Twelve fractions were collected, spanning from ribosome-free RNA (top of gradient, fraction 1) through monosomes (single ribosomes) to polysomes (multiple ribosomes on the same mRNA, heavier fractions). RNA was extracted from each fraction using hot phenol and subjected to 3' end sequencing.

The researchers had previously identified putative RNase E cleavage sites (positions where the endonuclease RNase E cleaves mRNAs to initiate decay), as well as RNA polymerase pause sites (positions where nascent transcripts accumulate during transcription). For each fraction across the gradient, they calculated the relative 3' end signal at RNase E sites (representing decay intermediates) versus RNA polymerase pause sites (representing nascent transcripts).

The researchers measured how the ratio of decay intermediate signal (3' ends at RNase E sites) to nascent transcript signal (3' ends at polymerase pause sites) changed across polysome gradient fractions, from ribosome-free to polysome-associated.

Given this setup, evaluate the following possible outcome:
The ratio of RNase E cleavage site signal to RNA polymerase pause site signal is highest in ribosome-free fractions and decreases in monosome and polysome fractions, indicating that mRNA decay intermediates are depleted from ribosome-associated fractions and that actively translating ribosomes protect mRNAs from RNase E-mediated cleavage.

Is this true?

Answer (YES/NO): YES